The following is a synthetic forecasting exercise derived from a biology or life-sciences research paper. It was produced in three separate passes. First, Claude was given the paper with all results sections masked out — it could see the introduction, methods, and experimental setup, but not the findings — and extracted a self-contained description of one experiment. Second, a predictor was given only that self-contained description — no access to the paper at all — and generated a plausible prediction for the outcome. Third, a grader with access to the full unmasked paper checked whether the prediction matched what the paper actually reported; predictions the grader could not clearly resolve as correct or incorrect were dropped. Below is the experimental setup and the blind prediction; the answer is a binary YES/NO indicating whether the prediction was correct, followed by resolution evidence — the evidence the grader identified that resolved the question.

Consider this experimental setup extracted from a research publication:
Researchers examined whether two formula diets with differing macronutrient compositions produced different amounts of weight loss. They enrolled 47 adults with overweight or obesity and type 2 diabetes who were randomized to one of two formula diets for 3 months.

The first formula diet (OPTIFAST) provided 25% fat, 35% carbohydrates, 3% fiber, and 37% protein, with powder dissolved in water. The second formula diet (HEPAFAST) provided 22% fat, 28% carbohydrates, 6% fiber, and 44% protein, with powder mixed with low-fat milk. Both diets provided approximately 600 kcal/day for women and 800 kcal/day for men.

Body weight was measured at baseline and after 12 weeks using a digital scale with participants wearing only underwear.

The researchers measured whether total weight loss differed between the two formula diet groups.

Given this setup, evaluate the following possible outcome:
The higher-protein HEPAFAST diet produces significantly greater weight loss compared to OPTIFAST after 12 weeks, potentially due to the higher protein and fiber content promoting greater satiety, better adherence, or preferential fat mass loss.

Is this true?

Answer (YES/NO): NO